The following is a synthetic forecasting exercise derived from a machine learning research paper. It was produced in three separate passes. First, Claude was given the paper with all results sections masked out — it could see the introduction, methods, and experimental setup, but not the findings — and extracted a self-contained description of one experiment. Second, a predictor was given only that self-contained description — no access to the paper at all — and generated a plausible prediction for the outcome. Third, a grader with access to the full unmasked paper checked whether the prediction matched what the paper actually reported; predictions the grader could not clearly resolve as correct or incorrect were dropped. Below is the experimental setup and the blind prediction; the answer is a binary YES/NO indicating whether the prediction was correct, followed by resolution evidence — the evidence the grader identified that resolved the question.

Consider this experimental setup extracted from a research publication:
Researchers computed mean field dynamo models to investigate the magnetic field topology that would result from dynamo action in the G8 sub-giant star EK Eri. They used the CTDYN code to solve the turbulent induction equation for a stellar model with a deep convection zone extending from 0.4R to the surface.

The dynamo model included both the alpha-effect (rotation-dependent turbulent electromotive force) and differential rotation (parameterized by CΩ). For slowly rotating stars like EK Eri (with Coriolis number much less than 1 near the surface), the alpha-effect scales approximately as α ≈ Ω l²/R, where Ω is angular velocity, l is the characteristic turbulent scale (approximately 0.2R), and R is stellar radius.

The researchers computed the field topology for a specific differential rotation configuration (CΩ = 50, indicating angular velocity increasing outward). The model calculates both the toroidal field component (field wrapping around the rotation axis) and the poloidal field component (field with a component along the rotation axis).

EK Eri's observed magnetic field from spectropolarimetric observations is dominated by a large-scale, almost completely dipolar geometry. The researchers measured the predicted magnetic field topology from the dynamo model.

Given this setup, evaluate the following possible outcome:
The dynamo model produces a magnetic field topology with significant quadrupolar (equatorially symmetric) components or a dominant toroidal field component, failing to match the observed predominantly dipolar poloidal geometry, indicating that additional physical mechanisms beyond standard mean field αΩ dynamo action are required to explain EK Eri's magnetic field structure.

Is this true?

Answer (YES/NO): NO